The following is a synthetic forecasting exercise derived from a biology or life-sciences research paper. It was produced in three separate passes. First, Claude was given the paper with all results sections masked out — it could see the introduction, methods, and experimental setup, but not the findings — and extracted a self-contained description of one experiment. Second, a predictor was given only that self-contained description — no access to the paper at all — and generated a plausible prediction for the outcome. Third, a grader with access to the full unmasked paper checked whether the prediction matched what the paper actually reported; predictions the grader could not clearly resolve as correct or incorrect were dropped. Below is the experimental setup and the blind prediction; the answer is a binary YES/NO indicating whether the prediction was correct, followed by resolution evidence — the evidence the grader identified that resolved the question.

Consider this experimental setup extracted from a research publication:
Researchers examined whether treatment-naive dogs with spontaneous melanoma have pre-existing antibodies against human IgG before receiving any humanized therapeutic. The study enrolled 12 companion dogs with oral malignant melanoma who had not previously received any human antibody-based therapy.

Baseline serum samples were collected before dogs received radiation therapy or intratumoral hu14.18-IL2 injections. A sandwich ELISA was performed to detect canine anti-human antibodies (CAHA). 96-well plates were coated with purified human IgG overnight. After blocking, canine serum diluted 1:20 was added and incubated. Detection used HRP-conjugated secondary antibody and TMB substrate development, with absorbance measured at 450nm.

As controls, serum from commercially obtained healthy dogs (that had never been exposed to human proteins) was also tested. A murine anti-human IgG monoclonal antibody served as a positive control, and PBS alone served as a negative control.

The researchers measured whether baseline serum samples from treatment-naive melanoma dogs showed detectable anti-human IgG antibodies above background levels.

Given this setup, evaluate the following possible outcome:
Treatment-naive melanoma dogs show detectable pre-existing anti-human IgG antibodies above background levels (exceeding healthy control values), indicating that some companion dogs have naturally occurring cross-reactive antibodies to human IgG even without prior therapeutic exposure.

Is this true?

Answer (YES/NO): NO